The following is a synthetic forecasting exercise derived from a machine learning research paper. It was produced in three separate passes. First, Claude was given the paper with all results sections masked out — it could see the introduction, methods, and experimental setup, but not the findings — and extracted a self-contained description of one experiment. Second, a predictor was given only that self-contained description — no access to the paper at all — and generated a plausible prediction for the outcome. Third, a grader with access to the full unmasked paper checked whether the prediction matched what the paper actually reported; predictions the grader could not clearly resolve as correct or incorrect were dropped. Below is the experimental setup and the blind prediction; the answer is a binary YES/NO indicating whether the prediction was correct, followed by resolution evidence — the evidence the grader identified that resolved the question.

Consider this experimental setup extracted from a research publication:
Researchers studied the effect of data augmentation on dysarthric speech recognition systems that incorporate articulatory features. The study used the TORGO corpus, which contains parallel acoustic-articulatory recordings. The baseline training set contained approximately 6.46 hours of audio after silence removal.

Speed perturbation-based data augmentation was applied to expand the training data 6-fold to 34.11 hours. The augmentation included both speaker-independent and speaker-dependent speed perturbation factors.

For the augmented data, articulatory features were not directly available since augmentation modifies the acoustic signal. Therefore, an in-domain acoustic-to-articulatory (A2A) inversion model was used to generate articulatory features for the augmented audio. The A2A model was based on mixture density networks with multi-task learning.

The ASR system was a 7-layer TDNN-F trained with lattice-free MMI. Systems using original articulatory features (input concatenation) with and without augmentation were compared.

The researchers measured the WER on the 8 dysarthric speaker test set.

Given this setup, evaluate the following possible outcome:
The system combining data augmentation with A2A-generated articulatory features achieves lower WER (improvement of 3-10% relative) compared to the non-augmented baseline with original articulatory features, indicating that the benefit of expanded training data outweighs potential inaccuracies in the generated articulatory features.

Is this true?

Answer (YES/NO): NO